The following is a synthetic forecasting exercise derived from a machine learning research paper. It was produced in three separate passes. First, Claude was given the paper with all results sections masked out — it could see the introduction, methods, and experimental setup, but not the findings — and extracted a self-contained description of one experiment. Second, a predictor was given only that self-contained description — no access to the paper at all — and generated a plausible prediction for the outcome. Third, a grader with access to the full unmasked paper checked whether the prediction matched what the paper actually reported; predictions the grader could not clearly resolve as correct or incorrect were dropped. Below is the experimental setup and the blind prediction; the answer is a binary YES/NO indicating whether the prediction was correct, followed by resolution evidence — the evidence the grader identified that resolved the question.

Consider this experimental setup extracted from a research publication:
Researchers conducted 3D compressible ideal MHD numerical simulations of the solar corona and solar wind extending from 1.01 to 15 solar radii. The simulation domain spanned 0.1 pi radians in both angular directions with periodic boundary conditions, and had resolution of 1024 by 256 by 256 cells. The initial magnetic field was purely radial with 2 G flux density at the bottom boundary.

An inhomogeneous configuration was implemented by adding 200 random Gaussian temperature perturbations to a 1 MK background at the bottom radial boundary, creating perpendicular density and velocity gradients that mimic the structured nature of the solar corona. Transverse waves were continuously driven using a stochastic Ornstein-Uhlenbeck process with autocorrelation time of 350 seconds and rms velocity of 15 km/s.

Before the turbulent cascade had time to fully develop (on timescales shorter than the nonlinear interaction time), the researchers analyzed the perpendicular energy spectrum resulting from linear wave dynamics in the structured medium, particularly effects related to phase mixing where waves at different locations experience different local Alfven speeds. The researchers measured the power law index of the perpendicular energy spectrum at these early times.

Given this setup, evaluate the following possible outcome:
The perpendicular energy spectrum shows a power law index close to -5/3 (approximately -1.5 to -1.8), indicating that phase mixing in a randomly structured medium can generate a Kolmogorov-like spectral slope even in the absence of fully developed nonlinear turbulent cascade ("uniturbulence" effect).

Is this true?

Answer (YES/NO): NO